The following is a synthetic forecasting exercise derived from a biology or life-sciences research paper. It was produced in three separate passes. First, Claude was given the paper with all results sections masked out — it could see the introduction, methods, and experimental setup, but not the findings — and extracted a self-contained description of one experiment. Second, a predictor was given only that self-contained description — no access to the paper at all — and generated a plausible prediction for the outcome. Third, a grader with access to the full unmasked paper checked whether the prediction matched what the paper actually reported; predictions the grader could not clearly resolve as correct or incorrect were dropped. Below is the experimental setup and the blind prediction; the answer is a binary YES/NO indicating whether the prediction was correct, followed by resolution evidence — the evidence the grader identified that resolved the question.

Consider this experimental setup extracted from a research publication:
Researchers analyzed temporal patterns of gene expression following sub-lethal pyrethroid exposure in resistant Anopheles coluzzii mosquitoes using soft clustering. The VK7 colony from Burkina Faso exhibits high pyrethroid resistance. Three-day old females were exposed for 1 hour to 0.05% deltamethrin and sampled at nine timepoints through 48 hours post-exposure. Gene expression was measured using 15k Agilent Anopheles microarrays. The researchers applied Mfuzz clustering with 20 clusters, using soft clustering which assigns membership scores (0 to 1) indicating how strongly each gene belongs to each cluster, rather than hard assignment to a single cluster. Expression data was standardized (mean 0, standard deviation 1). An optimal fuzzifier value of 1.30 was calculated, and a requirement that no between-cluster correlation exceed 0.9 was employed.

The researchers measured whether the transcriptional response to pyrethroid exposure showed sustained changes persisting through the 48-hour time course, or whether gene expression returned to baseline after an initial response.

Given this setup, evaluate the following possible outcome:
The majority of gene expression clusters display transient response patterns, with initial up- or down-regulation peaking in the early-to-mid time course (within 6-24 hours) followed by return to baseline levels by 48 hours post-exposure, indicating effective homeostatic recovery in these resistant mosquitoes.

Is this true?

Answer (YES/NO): NO